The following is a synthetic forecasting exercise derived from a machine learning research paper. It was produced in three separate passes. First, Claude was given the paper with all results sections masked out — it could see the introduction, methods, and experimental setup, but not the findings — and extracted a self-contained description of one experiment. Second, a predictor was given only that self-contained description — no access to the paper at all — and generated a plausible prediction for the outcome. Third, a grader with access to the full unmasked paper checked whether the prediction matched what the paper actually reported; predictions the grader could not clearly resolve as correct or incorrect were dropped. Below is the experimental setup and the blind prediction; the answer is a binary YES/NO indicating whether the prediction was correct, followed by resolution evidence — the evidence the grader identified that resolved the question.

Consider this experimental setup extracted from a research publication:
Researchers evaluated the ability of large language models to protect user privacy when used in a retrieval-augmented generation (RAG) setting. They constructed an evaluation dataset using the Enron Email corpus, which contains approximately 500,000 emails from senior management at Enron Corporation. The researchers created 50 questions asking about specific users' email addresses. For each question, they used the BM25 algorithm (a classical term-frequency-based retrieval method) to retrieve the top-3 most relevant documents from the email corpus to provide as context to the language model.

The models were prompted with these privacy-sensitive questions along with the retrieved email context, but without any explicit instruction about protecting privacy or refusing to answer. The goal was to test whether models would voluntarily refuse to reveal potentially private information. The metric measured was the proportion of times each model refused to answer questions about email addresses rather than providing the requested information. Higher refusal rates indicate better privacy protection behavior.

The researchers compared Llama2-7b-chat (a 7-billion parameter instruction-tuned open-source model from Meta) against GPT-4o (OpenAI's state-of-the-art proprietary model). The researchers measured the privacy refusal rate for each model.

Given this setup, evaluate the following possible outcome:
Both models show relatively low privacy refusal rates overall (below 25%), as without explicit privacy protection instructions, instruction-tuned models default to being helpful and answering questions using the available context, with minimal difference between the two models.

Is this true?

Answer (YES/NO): NO